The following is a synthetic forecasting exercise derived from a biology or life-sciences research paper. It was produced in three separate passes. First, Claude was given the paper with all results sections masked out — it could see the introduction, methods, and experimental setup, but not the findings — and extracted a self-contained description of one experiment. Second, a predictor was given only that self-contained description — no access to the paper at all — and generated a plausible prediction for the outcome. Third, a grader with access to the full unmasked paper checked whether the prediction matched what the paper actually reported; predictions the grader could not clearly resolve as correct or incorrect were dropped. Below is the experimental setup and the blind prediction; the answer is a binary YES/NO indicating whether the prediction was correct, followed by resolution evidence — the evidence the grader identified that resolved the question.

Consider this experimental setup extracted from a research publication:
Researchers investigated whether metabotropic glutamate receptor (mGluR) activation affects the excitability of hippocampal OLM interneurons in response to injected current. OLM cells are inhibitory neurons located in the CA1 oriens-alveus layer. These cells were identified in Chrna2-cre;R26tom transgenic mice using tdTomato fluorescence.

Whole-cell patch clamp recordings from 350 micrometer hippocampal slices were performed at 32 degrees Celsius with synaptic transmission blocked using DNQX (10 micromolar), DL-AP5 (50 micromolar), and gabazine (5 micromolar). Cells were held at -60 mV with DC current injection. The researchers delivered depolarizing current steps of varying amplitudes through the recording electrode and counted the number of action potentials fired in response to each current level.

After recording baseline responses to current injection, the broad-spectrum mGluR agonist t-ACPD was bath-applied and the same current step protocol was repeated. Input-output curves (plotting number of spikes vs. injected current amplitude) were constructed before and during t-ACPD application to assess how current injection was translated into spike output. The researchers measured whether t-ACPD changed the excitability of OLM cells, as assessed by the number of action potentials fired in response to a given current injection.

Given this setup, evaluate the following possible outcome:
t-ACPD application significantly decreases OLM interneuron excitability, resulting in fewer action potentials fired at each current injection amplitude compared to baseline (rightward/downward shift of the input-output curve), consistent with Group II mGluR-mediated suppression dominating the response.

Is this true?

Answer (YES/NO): NO